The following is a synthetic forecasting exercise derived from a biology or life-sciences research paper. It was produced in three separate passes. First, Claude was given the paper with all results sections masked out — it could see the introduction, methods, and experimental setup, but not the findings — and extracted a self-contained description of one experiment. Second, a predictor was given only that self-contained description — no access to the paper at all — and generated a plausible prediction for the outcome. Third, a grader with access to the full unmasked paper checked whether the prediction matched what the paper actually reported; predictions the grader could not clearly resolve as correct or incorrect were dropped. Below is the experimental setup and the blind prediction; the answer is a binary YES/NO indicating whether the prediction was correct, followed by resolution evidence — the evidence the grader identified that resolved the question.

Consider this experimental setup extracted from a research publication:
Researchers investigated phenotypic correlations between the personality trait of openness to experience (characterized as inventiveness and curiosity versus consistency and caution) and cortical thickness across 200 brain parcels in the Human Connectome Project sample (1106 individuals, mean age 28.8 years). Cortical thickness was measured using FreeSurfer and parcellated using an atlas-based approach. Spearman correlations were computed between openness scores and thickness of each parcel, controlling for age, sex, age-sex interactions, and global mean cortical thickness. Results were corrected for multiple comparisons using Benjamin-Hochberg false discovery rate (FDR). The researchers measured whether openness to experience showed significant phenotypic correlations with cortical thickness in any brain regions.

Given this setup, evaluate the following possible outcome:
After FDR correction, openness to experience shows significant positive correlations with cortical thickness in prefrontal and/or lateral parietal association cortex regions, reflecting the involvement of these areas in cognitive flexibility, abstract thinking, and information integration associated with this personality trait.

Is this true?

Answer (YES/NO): NO